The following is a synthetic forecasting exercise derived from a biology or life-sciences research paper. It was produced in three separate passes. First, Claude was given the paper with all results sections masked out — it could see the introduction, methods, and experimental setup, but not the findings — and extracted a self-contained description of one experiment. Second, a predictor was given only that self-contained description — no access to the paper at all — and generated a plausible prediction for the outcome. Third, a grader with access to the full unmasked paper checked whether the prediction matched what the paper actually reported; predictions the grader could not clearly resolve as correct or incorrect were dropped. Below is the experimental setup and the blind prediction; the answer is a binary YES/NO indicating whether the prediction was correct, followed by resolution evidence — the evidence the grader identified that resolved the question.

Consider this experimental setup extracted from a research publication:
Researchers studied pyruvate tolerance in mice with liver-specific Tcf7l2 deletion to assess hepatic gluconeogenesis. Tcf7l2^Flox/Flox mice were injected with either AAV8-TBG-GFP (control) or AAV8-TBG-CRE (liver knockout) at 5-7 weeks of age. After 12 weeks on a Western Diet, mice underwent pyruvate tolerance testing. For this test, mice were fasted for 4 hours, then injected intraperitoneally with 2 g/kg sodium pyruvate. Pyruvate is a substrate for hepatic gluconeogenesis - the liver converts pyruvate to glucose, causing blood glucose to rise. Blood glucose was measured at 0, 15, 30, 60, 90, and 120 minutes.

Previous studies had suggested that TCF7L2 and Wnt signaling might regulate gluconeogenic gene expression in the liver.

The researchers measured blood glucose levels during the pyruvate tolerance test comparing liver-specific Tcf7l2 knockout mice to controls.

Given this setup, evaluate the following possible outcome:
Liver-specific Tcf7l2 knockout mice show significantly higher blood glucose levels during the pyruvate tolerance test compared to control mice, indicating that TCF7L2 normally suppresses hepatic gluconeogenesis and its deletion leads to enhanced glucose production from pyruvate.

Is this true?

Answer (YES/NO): NO